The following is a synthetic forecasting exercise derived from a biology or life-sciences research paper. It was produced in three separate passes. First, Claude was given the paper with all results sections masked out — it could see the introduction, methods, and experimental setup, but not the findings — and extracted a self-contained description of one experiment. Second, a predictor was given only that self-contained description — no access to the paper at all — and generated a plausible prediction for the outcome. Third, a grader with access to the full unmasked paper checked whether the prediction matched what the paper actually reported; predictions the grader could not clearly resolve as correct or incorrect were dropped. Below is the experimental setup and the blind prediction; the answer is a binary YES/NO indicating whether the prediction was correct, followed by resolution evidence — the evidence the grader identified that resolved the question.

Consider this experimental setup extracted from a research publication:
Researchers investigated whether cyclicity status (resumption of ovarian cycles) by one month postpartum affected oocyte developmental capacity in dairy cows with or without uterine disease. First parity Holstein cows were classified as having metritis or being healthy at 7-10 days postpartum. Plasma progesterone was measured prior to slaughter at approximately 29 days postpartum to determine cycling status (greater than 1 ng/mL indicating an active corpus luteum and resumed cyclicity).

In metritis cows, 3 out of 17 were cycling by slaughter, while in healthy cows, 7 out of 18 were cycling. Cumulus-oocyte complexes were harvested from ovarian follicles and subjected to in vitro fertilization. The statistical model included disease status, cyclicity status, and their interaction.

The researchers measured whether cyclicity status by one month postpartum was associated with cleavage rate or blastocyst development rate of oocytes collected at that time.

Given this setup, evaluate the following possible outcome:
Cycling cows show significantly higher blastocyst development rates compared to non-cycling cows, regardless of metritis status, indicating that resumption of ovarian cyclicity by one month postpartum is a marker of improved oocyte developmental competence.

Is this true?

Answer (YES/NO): NO